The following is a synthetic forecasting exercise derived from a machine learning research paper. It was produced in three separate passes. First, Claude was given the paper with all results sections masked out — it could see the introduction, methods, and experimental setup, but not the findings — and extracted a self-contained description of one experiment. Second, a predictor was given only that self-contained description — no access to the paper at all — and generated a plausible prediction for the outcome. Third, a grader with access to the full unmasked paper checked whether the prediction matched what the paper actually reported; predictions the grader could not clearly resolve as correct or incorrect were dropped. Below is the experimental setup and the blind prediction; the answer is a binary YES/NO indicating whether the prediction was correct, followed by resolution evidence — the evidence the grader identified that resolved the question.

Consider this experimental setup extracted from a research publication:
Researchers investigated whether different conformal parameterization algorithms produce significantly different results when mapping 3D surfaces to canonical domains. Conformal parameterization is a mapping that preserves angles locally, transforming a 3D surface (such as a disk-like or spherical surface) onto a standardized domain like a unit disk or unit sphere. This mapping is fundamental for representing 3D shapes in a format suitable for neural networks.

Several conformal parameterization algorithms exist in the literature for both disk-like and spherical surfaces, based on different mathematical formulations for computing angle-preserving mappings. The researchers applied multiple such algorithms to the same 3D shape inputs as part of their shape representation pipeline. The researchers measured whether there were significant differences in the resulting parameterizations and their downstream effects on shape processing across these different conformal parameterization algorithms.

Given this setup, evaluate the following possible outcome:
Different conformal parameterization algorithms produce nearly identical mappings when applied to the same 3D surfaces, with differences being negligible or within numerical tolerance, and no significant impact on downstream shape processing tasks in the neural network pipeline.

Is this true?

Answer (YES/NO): YES